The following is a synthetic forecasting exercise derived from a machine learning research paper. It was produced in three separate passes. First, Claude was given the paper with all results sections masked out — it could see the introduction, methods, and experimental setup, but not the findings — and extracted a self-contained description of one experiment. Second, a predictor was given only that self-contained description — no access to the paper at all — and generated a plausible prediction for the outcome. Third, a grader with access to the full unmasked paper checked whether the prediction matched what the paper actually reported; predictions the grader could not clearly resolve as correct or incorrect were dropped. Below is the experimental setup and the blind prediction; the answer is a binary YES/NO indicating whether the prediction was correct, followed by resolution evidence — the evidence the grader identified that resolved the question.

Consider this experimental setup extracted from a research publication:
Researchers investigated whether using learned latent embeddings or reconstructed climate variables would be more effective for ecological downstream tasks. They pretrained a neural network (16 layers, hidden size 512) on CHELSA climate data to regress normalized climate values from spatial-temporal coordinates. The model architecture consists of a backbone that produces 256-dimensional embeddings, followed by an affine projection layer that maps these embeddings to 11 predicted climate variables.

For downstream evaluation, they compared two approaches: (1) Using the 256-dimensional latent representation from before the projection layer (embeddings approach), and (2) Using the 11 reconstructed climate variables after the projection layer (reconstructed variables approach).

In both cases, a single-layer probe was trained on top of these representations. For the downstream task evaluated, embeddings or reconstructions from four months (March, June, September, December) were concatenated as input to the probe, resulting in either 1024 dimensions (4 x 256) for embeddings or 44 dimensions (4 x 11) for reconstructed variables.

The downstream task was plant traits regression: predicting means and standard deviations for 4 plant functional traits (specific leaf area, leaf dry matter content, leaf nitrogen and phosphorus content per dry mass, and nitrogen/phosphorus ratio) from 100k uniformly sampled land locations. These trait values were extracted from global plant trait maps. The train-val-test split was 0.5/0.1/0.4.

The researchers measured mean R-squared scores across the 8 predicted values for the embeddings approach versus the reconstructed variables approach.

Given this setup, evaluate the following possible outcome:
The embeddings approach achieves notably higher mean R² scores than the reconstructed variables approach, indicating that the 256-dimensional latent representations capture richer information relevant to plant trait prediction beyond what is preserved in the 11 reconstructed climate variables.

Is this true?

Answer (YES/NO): YES